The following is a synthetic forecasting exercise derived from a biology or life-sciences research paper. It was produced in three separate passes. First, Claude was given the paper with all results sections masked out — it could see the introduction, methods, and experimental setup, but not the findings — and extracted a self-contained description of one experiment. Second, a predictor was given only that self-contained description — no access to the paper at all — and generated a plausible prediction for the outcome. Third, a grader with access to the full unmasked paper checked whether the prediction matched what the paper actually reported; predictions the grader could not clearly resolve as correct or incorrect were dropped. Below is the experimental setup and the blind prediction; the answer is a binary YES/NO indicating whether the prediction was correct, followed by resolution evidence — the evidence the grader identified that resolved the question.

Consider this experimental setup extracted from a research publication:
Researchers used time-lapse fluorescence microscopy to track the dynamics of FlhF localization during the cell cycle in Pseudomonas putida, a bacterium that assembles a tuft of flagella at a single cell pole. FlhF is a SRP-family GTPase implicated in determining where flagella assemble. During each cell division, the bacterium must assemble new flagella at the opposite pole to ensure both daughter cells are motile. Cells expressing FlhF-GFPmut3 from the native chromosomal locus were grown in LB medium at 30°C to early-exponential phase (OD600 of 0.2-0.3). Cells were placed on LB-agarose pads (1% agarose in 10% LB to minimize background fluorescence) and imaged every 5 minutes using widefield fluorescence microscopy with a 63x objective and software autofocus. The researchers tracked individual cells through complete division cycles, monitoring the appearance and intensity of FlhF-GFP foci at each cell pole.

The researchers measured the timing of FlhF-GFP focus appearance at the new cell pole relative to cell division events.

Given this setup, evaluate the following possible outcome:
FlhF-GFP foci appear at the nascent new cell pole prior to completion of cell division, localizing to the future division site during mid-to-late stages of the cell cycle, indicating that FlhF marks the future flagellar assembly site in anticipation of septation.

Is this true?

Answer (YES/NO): YES